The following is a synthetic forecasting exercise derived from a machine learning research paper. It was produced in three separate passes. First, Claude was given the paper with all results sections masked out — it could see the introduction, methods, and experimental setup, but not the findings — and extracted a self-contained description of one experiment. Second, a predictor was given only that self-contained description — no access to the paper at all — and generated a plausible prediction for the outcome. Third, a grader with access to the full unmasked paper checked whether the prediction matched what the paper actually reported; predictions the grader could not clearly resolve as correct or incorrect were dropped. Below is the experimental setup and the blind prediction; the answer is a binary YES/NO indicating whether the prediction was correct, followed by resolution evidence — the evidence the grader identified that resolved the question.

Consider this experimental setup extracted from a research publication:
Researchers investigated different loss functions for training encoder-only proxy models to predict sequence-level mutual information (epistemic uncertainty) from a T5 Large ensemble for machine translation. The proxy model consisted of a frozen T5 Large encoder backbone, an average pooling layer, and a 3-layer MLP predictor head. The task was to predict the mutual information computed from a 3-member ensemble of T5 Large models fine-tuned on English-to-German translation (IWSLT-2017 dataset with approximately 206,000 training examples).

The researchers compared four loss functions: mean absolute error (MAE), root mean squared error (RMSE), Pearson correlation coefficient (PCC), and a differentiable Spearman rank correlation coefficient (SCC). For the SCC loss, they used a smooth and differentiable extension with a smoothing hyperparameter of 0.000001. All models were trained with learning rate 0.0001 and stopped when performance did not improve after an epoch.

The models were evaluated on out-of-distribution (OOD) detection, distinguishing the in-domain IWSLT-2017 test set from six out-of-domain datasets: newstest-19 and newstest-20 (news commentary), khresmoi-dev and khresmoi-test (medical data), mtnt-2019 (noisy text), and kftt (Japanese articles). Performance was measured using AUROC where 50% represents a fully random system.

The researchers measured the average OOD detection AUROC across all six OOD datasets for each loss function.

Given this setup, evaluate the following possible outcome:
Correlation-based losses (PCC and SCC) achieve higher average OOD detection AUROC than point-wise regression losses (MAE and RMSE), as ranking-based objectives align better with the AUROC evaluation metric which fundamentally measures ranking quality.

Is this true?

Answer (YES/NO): YES